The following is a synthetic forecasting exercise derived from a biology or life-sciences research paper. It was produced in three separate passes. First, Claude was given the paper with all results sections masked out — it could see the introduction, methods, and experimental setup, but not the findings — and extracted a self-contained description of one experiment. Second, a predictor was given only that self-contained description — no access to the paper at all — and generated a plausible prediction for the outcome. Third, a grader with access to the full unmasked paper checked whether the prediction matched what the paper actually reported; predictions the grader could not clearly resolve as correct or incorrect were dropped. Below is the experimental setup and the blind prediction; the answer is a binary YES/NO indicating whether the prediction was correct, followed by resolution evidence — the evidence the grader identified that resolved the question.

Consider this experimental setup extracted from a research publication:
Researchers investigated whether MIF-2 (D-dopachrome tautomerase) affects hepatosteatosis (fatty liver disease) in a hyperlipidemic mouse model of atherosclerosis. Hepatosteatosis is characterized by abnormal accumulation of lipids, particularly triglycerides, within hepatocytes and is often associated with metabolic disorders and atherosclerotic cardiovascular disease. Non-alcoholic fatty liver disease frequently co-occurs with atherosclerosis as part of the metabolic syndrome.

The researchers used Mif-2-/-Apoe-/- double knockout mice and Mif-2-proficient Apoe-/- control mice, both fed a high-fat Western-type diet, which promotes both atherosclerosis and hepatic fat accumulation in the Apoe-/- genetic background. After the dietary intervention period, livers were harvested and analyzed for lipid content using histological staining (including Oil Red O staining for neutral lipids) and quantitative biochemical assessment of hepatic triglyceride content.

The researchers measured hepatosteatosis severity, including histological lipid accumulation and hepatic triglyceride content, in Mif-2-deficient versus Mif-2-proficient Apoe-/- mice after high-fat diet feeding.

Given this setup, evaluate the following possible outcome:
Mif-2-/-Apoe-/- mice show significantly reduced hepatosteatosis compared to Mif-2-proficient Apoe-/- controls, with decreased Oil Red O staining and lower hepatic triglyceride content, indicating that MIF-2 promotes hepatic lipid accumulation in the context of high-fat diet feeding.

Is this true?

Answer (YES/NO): YES